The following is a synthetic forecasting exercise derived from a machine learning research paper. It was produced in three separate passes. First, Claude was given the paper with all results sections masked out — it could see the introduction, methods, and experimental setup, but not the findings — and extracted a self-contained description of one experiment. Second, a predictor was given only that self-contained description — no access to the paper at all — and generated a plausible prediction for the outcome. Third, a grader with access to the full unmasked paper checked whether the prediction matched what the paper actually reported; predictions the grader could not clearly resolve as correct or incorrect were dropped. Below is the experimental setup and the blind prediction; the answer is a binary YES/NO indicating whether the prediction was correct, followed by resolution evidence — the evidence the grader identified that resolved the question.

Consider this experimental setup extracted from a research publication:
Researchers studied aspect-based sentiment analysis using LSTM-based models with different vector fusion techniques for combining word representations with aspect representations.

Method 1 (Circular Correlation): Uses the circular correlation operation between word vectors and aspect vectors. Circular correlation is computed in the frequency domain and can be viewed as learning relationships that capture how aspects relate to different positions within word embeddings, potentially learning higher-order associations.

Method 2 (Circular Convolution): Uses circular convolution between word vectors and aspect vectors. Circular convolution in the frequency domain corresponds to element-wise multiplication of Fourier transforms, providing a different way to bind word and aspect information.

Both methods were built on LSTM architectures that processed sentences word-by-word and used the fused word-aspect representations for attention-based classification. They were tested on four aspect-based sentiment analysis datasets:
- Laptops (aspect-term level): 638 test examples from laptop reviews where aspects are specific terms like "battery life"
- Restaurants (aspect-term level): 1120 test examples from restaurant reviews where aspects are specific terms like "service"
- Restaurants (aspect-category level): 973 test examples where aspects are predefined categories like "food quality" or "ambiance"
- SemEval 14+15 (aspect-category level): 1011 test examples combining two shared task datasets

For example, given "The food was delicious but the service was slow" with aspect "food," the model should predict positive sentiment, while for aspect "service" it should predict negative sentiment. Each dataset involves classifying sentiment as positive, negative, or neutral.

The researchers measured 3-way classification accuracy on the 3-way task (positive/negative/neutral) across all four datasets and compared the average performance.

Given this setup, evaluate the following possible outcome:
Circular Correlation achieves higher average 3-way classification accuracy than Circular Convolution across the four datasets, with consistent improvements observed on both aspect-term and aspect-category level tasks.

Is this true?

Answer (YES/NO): NO